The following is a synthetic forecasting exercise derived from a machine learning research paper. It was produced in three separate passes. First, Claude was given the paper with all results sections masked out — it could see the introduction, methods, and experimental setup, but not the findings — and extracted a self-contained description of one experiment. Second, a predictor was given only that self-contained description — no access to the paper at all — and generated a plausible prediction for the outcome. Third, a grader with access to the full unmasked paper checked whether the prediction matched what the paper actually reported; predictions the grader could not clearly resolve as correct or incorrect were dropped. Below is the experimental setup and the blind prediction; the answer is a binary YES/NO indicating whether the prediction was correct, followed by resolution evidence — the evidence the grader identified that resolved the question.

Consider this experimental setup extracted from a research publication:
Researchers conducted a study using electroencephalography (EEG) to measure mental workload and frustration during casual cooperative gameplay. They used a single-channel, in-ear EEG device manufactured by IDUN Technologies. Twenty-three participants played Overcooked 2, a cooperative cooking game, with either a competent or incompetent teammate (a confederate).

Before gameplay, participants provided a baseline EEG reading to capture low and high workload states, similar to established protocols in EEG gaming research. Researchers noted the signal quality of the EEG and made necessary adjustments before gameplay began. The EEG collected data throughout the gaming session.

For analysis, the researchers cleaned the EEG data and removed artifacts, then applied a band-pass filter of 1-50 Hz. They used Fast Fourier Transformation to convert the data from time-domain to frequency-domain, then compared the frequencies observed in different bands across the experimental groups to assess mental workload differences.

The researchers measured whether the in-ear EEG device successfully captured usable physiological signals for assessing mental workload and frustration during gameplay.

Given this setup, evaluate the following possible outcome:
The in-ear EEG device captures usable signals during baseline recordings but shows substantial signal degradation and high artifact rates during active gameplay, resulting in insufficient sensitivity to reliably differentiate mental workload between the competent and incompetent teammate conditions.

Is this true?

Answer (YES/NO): NO